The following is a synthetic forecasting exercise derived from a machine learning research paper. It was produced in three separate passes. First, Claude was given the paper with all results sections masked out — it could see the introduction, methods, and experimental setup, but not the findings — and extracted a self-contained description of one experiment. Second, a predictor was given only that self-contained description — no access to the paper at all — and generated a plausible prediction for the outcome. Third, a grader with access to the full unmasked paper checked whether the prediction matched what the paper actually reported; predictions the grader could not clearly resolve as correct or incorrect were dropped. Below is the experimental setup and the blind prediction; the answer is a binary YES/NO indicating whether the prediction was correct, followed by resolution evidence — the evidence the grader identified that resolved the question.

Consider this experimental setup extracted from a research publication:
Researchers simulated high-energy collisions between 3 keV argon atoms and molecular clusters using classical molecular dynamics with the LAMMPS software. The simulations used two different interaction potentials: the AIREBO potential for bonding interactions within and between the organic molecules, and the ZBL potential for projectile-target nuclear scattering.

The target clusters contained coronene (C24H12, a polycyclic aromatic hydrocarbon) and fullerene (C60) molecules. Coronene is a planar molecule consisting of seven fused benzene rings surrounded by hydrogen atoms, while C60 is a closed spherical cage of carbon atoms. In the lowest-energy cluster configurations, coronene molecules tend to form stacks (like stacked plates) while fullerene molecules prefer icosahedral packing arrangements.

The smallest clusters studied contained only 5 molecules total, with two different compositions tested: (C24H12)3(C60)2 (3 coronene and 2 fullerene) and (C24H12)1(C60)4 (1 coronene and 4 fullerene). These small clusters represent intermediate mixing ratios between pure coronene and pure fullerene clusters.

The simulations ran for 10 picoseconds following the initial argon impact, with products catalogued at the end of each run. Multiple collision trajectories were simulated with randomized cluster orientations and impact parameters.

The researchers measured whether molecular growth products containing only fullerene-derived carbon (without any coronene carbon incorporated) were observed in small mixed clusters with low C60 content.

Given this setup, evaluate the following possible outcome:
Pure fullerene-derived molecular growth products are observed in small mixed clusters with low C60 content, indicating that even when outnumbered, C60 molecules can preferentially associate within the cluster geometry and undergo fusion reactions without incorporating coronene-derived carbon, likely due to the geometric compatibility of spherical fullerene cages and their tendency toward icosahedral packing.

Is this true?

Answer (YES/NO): NO